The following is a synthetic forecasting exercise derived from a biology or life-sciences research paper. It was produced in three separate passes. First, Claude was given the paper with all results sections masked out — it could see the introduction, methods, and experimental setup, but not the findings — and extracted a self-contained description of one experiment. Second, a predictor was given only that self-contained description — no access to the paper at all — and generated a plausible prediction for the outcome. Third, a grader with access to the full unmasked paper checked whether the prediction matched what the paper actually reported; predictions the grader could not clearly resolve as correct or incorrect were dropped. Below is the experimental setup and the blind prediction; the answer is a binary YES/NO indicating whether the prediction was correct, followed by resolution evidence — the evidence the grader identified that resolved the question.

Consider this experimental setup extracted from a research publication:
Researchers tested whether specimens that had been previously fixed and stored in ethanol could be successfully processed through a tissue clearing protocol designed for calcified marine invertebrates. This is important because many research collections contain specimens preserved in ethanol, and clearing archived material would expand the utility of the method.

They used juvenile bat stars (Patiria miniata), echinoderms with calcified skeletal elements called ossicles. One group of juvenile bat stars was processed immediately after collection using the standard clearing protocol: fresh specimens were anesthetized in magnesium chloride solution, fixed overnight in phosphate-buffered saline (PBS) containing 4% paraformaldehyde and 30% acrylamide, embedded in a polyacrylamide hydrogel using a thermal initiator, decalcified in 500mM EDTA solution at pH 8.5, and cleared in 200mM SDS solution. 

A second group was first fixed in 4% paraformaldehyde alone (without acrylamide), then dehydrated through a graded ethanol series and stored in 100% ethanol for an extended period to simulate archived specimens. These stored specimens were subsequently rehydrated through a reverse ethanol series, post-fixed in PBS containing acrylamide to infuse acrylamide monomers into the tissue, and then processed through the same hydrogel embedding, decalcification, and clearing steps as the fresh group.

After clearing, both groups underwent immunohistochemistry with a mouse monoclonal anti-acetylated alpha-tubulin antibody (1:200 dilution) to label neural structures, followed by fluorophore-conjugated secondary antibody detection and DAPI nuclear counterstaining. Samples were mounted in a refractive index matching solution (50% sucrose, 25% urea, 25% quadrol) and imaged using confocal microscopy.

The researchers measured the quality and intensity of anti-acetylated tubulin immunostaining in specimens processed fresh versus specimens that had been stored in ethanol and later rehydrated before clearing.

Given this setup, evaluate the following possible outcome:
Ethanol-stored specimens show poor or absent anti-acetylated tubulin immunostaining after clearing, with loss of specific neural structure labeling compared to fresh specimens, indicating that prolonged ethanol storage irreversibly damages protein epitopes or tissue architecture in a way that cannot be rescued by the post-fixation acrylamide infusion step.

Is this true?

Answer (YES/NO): NO